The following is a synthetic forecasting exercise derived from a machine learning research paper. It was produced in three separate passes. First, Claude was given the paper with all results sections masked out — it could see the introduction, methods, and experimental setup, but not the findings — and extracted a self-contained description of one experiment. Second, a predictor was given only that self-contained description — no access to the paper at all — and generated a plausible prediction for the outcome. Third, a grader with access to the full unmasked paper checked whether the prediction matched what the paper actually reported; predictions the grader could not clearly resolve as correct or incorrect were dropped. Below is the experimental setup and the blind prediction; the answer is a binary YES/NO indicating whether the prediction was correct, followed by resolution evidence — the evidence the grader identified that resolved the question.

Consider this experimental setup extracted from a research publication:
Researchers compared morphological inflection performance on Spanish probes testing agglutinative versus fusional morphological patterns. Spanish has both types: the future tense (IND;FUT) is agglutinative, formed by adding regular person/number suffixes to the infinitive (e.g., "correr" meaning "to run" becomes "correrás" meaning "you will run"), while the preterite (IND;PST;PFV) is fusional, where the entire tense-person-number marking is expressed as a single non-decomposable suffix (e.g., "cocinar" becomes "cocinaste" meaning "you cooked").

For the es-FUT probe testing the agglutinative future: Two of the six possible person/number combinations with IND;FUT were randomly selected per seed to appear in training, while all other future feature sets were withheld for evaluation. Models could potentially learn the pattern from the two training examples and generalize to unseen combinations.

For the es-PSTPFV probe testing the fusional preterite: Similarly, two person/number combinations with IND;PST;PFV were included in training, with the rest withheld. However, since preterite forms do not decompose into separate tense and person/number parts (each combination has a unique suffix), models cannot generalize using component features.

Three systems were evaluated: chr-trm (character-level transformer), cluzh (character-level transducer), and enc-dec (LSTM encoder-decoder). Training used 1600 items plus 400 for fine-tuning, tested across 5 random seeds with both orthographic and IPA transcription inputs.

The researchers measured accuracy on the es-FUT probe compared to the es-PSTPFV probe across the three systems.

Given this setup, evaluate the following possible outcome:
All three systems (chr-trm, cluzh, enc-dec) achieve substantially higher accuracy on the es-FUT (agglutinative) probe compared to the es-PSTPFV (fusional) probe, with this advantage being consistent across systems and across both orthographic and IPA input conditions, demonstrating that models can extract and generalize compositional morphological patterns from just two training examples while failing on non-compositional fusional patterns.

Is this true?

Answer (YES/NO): NO